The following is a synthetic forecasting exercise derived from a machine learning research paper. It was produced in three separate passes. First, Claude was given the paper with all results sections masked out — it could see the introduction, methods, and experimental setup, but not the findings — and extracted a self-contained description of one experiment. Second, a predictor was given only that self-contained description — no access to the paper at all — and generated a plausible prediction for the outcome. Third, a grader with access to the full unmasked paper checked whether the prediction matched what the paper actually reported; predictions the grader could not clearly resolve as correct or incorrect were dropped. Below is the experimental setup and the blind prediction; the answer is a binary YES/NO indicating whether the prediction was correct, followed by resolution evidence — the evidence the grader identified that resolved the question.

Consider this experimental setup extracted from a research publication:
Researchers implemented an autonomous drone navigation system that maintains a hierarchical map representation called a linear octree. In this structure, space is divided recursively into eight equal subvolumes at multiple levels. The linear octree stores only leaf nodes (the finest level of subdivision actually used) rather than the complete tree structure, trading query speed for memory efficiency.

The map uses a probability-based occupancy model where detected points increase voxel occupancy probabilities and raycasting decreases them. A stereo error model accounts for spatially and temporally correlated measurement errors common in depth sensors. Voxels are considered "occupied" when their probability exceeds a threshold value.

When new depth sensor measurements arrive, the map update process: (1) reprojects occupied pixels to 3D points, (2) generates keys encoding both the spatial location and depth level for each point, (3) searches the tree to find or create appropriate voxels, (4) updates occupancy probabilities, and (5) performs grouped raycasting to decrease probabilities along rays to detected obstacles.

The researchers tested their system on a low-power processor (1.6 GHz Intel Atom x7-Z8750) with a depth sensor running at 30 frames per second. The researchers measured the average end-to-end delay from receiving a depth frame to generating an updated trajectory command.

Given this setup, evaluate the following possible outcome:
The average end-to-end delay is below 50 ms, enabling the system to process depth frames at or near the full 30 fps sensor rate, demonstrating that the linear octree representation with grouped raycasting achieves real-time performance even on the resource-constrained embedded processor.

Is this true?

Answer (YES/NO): YES